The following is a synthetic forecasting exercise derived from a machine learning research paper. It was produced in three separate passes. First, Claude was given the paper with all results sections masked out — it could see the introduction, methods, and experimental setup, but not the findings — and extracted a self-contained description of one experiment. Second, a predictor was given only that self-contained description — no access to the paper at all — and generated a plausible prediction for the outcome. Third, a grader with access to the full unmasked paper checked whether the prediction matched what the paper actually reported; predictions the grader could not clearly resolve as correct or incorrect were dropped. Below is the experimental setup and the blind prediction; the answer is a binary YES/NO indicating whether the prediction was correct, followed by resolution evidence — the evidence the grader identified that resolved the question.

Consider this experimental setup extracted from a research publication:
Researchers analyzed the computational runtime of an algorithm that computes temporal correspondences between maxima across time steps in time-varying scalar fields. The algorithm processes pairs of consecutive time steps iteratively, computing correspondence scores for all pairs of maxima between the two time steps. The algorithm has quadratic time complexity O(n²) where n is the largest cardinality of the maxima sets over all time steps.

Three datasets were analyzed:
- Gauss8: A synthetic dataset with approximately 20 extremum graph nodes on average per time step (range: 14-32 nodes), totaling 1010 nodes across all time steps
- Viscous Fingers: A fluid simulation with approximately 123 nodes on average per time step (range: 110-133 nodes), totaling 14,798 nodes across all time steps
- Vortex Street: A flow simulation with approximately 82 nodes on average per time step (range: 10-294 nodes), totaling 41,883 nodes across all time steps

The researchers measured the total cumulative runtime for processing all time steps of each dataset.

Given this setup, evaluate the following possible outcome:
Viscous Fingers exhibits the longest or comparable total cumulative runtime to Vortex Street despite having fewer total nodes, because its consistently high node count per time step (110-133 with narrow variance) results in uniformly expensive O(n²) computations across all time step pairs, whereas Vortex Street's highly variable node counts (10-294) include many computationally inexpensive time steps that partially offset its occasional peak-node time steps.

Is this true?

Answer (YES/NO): NO